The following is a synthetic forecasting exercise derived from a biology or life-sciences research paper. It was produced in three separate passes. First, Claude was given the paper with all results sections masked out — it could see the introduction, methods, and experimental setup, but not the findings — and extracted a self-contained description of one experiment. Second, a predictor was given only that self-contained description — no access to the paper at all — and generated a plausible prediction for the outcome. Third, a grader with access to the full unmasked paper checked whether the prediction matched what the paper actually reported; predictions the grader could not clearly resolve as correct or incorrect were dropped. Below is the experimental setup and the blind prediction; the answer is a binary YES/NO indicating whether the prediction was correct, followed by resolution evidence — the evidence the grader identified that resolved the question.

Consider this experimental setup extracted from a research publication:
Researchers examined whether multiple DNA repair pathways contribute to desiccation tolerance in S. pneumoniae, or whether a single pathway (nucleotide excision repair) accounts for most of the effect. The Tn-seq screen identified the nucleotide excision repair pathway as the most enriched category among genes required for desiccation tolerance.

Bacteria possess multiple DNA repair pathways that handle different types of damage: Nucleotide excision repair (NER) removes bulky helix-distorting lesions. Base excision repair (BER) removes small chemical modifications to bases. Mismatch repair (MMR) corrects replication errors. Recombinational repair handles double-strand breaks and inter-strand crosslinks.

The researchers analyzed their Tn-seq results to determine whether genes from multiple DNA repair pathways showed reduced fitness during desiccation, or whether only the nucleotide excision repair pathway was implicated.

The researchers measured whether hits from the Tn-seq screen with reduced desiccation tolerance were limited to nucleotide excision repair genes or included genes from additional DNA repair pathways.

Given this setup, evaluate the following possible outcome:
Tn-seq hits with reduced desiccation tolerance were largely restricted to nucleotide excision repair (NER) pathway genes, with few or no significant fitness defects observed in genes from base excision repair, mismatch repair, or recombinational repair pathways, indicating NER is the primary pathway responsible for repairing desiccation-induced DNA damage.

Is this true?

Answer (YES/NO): NO